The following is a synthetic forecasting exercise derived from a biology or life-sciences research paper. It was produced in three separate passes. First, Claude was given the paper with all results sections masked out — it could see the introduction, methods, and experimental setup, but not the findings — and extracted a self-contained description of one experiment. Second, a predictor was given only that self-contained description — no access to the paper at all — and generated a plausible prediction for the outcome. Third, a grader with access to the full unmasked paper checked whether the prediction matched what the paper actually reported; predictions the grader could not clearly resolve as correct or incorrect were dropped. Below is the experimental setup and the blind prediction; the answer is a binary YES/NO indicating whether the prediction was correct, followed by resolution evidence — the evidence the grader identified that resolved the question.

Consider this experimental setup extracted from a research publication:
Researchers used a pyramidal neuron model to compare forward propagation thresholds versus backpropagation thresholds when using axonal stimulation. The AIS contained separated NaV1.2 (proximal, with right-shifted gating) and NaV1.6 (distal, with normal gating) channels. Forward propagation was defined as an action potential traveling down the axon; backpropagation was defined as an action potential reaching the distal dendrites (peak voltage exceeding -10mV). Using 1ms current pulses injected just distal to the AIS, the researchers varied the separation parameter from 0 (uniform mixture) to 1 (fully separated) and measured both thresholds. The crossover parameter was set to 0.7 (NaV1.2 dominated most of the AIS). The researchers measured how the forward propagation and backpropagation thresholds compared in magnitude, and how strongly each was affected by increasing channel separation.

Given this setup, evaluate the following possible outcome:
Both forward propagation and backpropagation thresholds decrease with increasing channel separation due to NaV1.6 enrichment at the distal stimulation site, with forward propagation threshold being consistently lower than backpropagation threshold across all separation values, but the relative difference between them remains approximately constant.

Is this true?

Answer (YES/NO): NO